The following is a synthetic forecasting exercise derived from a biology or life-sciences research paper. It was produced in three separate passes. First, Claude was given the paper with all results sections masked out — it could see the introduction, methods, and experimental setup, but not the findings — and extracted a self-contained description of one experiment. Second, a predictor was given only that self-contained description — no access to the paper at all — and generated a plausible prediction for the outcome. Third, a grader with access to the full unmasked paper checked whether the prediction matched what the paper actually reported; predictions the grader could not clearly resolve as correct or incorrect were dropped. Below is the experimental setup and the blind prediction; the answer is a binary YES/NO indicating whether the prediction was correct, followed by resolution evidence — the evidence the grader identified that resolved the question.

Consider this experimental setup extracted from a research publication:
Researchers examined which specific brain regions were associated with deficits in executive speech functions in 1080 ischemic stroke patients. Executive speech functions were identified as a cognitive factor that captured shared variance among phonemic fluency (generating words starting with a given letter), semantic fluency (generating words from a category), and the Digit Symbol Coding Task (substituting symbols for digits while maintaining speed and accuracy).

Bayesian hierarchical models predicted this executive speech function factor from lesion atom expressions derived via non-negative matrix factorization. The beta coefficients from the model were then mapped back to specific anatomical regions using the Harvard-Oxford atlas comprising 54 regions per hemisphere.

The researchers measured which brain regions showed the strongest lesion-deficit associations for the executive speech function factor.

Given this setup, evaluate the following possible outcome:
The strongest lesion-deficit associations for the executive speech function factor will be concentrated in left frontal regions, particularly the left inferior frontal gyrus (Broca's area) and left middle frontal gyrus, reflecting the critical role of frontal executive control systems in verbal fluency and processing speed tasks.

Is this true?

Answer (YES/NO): NO